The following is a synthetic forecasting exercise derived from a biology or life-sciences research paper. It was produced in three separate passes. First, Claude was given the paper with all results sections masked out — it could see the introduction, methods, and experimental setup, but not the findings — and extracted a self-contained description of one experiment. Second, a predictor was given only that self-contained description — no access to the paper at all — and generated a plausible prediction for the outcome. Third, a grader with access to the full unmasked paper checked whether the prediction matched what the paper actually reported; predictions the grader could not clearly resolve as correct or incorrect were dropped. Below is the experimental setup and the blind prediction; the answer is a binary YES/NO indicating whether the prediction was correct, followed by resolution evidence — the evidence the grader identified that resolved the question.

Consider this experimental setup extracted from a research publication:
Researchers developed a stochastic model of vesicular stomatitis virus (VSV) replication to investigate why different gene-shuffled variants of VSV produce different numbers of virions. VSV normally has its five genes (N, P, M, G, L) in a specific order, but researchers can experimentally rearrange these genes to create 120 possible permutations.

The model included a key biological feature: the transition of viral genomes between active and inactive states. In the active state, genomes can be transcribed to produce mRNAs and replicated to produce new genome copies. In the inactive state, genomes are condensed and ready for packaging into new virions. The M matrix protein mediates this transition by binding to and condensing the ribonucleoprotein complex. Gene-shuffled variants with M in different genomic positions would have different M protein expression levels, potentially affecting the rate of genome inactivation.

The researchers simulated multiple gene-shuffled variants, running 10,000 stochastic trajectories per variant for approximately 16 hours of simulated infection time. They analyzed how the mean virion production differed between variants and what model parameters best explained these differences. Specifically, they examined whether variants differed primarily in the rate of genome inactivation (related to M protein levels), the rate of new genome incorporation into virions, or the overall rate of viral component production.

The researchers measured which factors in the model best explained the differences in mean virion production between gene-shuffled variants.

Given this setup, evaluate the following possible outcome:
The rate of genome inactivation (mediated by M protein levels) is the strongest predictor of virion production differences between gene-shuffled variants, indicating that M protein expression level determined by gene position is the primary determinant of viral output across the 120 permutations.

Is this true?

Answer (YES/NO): NO